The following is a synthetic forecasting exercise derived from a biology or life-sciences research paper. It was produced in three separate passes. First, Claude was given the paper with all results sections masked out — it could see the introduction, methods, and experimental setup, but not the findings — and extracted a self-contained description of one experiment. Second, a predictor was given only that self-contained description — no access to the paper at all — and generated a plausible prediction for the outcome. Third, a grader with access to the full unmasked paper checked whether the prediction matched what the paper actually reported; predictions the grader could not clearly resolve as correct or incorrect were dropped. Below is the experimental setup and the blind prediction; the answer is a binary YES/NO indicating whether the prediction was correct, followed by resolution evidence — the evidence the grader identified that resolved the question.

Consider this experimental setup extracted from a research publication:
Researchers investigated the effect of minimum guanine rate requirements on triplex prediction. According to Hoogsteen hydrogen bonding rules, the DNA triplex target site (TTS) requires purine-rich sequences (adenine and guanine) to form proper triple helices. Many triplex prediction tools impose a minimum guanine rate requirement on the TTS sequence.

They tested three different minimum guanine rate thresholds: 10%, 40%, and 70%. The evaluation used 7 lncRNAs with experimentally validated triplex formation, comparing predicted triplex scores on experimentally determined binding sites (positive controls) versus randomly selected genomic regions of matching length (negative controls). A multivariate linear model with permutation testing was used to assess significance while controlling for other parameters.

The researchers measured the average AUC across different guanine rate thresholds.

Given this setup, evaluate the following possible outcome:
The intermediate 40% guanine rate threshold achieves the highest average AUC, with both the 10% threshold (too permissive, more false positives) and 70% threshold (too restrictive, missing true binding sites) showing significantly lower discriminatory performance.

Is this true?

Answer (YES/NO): YES